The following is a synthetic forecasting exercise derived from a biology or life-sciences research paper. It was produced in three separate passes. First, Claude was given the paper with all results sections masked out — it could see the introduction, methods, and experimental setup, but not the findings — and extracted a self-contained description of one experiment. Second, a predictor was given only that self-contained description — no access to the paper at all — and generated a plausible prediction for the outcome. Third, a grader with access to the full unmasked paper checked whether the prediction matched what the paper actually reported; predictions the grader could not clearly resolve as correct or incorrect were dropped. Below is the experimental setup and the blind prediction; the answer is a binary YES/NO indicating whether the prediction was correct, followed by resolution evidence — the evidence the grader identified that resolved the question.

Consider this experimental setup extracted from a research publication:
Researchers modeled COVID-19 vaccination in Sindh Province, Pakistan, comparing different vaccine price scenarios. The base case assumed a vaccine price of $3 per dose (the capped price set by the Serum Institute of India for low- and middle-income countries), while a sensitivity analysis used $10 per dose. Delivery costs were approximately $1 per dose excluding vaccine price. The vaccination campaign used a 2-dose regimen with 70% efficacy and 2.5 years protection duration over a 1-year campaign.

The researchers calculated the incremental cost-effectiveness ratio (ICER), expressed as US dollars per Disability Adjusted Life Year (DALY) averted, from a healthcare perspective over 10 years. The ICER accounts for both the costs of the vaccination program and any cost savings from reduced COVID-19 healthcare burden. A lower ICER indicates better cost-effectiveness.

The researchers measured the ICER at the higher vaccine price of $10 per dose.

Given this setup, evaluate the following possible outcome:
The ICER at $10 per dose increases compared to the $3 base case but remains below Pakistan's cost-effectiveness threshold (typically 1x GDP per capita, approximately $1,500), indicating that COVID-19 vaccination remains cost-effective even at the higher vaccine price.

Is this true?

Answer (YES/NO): NO